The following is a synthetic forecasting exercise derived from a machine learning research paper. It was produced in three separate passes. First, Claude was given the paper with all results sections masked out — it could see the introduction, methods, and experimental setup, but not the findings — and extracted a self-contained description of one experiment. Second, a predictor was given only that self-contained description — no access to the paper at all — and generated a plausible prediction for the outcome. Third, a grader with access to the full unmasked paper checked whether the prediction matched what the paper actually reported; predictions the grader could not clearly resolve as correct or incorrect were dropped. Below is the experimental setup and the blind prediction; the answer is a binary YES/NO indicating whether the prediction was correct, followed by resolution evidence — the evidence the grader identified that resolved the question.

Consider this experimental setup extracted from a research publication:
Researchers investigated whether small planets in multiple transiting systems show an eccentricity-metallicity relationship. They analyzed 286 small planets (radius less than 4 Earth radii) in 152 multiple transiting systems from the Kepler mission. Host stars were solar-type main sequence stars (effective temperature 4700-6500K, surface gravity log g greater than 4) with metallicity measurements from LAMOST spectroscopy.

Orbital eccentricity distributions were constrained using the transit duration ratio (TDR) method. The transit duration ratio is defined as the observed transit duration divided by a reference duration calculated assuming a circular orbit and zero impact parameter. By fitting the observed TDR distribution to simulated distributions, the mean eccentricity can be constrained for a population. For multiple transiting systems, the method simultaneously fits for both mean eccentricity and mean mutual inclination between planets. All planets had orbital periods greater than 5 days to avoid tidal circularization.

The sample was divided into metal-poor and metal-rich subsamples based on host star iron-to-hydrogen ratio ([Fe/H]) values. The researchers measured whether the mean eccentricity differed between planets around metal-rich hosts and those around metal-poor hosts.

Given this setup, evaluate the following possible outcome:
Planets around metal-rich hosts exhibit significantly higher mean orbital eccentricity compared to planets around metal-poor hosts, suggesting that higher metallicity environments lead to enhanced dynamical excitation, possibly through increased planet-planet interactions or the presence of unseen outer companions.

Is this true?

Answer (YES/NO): NO